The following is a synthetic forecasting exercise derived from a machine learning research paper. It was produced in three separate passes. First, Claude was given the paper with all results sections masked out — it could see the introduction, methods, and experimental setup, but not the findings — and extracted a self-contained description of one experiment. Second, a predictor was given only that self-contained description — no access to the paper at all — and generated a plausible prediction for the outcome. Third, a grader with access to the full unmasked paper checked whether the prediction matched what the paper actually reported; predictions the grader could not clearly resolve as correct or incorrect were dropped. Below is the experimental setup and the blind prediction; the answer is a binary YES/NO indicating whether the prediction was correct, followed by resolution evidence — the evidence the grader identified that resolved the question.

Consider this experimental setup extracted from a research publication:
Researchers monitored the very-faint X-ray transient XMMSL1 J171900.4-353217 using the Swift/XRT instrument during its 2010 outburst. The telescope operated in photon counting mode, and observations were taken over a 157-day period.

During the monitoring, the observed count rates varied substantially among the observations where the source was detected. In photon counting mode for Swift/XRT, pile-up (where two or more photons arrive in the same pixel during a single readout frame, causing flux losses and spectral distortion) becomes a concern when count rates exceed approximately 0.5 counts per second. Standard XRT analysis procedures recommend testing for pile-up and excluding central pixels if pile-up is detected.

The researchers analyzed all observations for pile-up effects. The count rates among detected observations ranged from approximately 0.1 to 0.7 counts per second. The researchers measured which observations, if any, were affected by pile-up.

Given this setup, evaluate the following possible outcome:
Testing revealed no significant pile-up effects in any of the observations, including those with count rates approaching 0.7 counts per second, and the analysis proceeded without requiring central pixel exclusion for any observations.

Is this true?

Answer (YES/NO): NO